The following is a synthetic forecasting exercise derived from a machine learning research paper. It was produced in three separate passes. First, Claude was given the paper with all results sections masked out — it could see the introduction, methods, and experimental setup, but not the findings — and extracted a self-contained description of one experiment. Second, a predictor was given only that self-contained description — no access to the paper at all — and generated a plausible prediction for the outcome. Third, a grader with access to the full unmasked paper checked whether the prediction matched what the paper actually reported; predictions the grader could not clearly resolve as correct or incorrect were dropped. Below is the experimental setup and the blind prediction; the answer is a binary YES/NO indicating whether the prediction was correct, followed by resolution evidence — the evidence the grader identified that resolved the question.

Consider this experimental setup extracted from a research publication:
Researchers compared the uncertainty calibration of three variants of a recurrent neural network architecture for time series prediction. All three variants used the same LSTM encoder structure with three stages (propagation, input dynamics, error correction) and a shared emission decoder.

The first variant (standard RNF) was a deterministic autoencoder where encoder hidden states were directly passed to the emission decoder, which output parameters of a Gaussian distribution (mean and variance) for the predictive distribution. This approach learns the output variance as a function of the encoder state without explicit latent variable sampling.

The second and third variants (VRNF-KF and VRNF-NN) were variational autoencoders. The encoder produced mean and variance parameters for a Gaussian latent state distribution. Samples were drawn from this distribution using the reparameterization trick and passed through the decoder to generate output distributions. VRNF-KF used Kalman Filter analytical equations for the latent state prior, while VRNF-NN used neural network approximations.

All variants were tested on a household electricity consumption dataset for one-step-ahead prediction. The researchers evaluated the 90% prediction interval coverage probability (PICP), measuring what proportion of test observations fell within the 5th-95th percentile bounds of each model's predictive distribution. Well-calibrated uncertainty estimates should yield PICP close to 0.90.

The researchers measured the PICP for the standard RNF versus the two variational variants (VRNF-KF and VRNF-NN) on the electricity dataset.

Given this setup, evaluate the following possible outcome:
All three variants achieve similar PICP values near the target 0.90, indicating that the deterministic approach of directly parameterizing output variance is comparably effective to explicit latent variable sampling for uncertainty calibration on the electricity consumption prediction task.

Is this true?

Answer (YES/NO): NO